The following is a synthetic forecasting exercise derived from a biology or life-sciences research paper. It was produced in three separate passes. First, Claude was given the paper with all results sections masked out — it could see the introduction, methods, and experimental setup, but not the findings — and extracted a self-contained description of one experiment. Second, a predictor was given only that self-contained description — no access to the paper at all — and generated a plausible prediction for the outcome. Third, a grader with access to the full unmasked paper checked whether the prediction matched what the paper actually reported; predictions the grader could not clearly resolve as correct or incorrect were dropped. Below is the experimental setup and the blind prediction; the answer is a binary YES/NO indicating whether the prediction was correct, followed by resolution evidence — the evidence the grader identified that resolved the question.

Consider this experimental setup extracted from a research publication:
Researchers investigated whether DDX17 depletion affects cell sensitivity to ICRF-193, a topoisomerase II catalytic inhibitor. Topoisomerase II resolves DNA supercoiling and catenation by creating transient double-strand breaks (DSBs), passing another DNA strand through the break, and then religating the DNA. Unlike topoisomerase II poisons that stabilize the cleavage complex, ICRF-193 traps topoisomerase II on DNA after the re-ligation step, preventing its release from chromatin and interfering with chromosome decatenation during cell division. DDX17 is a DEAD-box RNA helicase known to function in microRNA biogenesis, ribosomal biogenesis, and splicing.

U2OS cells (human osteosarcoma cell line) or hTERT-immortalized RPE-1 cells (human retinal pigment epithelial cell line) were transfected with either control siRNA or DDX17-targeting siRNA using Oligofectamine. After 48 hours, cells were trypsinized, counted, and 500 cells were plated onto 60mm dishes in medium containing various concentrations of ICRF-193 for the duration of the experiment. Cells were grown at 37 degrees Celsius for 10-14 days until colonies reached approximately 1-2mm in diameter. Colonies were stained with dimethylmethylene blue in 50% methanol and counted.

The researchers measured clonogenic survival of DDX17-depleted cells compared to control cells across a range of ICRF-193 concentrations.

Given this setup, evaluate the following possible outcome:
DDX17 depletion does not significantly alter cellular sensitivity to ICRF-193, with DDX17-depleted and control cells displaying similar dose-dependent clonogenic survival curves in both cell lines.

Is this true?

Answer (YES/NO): NO